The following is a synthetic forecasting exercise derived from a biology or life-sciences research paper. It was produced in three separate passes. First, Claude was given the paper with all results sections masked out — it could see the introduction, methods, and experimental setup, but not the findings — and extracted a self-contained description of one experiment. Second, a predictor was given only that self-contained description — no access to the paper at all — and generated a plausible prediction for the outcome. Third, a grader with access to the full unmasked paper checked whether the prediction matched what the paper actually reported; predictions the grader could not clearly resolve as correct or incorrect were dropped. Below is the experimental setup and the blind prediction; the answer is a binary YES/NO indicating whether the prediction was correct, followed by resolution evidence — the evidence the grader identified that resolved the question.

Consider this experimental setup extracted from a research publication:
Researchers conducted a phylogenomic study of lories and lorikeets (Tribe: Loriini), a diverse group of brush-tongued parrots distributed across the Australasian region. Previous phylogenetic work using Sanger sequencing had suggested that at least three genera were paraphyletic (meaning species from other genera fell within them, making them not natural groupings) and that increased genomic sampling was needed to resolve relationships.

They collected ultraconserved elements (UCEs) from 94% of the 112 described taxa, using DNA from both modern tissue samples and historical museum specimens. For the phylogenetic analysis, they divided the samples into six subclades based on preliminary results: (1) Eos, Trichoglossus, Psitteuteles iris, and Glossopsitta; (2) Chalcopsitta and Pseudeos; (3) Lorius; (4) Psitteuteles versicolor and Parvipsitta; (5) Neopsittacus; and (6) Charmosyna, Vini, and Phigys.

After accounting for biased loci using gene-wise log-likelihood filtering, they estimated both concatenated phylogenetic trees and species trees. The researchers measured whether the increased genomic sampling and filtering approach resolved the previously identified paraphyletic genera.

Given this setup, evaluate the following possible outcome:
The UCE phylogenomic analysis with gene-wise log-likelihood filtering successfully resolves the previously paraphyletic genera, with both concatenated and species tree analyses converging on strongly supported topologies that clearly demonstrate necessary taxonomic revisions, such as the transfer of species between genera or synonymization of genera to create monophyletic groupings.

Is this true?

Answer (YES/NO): NO